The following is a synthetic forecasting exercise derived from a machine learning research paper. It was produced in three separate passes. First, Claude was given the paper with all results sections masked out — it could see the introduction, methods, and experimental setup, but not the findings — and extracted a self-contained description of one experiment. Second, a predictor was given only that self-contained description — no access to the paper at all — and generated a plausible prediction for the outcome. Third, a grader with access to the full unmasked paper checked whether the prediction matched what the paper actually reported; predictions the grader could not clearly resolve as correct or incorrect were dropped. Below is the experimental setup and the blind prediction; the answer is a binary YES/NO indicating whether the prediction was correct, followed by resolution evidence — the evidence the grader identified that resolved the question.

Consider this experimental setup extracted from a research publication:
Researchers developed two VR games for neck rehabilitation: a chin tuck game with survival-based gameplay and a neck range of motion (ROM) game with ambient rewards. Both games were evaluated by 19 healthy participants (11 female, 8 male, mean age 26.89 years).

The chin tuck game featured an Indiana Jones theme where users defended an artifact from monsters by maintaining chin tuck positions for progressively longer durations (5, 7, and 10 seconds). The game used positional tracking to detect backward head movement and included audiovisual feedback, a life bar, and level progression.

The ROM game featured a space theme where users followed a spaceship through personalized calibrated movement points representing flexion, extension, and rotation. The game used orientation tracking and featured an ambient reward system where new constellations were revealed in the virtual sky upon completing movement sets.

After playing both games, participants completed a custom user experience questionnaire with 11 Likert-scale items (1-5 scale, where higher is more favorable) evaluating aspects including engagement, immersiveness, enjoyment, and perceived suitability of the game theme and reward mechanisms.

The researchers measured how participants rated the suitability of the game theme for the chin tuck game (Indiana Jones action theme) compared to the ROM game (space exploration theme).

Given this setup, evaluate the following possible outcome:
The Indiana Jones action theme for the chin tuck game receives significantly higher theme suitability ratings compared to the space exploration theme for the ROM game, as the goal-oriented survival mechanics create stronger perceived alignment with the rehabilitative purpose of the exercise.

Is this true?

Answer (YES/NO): NO